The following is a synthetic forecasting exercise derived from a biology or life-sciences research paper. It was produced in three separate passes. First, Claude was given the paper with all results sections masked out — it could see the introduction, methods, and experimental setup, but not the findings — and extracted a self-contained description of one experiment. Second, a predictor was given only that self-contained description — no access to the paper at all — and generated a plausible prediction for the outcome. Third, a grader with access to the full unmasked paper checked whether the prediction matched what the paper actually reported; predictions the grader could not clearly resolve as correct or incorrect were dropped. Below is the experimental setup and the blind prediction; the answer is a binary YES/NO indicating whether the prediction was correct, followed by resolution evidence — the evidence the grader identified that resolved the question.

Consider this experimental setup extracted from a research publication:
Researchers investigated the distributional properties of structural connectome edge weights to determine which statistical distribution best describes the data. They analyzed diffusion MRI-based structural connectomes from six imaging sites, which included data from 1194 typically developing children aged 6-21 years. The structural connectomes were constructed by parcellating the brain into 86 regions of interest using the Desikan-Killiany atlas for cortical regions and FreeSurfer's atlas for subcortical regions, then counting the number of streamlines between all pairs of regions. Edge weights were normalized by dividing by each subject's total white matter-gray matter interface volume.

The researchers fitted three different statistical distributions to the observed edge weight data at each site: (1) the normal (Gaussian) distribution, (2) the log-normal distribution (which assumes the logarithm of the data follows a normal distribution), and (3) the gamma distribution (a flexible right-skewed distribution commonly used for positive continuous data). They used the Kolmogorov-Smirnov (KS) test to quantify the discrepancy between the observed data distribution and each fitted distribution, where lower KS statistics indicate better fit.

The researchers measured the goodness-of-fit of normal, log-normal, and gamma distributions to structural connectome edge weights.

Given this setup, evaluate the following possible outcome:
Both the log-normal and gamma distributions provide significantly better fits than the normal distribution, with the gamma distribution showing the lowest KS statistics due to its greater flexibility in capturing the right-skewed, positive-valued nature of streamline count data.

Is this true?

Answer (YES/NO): YES